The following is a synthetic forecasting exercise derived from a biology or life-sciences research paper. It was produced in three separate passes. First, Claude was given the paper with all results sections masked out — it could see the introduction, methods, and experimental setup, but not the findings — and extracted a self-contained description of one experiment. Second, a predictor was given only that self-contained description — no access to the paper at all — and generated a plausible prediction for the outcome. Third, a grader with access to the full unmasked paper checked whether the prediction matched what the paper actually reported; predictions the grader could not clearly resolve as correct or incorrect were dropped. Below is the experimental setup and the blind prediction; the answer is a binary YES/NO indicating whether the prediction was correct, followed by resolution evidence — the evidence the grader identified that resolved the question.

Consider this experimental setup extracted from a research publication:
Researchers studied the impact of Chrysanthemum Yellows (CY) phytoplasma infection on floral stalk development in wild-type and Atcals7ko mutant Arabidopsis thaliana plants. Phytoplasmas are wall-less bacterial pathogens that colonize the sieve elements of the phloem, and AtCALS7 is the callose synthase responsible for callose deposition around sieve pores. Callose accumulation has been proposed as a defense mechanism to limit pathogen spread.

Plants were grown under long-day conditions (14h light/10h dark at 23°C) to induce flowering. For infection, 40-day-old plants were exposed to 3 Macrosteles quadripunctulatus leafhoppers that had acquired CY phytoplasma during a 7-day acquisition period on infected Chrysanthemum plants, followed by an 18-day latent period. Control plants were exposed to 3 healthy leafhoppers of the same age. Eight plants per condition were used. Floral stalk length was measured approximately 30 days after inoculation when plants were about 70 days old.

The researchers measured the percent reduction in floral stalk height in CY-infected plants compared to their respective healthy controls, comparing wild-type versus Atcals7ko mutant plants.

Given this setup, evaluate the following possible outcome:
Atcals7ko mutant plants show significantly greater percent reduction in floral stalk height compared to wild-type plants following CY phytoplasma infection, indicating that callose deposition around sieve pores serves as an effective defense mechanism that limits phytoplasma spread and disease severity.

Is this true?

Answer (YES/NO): YES